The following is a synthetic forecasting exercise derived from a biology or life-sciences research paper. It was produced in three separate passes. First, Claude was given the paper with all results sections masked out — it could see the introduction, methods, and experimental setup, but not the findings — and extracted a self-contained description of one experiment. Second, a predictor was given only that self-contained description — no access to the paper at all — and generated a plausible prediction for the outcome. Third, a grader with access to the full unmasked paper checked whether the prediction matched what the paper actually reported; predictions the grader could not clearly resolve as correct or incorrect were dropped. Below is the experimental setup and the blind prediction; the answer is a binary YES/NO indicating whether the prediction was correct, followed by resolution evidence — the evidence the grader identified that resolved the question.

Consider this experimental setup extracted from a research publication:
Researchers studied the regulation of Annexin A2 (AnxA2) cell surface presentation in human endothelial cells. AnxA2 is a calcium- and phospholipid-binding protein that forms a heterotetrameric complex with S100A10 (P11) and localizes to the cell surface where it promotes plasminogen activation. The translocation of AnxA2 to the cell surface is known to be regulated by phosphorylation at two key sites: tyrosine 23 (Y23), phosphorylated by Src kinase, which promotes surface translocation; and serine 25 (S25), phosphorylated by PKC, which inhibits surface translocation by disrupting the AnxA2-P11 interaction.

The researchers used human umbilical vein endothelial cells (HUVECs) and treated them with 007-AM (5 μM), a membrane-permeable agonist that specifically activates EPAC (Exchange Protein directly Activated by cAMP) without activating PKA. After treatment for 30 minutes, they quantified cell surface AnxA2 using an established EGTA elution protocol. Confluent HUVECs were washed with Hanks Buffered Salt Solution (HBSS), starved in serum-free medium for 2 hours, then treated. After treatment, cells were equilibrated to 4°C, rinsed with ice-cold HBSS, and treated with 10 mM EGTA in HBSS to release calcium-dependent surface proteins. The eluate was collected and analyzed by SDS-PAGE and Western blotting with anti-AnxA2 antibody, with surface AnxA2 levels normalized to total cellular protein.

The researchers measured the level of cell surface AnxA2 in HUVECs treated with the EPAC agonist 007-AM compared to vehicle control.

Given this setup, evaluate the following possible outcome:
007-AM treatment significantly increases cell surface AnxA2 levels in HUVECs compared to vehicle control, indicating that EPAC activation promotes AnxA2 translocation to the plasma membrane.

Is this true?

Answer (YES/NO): NO